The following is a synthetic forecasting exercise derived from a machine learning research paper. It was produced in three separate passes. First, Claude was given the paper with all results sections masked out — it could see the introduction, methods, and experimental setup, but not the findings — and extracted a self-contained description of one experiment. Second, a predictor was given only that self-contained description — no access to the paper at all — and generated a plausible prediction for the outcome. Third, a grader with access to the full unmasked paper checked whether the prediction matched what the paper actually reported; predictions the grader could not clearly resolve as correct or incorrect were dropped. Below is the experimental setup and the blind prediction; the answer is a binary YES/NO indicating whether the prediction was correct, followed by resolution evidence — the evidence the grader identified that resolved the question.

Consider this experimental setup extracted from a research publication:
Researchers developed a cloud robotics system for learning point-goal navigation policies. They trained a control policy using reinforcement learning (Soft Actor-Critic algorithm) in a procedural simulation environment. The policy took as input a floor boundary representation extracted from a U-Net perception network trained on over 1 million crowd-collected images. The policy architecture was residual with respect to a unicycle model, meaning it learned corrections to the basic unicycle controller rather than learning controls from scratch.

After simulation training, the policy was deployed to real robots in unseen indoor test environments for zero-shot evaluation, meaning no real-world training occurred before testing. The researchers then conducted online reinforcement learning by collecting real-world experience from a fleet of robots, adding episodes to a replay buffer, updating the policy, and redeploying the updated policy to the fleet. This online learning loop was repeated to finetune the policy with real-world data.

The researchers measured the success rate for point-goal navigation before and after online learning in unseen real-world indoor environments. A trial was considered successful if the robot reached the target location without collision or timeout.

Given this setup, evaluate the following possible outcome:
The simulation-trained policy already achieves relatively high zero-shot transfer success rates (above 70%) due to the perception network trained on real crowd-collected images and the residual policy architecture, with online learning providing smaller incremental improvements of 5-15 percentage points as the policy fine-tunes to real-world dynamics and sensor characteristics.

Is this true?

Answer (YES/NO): NO